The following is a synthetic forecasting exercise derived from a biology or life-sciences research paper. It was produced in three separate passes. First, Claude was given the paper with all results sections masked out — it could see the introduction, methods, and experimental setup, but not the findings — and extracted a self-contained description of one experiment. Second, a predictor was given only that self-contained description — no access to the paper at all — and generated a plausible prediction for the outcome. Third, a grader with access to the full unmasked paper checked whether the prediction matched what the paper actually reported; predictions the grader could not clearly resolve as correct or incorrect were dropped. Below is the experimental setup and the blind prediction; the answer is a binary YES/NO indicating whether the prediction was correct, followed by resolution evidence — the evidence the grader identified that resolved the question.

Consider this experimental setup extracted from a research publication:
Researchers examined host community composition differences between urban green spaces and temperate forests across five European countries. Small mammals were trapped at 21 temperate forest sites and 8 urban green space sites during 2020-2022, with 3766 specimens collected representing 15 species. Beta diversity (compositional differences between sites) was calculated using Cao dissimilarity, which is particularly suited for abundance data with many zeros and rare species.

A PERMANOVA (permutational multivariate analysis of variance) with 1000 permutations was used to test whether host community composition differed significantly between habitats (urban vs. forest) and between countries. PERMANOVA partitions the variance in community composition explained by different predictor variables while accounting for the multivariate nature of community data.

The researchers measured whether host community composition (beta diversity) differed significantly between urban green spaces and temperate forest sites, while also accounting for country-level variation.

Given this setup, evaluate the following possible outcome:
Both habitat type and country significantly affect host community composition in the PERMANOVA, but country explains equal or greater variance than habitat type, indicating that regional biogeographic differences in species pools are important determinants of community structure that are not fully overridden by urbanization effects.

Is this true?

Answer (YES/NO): NO